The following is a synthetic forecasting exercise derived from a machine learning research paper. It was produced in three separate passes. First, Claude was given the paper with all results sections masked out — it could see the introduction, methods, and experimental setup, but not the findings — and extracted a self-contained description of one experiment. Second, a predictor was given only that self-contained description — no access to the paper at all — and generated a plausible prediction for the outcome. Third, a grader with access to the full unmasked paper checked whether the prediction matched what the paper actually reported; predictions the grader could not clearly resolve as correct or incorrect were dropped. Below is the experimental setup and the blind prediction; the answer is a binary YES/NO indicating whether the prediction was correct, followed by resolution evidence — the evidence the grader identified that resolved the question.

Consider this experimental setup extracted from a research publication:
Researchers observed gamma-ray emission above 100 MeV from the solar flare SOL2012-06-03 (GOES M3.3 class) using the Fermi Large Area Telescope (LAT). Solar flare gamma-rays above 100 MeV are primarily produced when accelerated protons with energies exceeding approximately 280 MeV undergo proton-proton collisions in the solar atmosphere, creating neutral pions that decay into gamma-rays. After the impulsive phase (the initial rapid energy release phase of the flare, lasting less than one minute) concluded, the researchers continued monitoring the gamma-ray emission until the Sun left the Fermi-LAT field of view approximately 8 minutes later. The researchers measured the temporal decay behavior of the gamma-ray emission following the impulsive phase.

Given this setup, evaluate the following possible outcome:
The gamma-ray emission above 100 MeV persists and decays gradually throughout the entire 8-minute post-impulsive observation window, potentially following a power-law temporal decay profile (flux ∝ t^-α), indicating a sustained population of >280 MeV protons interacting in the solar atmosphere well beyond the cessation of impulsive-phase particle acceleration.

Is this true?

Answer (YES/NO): NO